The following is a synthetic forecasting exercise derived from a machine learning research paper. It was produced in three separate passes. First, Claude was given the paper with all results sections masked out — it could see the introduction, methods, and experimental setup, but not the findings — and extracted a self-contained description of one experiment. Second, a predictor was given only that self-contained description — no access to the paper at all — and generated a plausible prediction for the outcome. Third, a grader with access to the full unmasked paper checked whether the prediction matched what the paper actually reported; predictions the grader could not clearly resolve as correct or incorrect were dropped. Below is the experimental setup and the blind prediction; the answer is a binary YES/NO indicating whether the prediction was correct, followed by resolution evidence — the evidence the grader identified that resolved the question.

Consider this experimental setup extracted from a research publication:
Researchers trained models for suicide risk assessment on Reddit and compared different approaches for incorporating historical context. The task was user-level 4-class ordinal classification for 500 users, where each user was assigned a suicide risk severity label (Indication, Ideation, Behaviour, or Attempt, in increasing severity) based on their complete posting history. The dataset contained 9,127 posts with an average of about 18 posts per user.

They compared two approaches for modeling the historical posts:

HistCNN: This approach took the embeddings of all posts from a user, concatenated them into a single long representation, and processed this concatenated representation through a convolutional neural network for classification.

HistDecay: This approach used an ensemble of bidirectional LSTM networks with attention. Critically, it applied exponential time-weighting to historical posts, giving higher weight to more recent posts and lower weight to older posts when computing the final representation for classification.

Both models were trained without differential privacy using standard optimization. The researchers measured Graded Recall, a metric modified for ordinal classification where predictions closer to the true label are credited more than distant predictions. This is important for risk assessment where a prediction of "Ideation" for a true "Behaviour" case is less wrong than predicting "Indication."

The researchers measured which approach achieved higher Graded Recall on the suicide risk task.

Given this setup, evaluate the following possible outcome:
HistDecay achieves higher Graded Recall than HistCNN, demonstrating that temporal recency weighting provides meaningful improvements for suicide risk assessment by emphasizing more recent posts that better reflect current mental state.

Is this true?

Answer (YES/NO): YES